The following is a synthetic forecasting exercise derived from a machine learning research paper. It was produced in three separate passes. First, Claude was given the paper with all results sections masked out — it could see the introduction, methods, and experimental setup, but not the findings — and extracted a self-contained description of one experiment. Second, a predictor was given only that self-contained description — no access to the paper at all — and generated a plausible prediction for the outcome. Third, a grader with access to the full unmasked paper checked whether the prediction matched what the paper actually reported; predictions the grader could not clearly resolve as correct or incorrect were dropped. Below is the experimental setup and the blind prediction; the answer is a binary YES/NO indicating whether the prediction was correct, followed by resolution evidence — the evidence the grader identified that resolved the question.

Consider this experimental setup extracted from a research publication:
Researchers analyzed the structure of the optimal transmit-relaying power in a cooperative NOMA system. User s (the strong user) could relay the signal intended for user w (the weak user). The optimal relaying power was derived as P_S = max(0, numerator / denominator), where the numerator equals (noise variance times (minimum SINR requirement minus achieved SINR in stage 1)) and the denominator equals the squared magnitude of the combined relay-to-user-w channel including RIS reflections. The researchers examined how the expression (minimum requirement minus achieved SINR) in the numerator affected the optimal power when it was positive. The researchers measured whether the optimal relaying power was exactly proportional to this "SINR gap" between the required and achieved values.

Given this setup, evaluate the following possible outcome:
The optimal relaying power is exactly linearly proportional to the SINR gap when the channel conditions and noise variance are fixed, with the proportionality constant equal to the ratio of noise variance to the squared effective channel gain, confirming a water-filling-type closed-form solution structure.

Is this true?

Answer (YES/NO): NO